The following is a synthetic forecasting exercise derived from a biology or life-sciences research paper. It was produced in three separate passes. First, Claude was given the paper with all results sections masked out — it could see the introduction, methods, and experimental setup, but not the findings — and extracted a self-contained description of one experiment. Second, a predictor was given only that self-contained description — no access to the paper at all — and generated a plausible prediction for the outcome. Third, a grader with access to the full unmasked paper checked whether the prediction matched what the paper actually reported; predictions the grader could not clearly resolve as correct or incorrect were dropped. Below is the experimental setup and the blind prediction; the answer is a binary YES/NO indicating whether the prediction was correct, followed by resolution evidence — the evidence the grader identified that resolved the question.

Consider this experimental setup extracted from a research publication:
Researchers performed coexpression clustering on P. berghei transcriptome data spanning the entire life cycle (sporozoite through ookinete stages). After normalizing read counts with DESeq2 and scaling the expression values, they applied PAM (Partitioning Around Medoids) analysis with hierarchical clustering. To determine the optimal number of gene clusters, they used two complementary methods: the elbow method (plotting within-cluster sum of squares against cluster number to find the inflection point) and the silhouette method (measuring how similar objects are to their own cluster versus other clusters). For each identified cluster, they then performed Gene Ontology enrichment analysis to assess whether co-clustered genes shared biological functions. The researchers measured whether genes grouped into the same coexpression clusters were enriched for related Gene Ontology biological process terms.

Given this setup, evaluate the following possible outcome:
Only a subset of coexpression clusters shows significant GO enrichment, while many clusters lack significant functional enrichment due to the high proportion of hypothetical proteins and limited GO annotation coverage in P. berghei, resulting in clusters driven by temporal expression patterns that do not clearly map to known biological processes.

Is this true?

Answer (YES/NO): NO